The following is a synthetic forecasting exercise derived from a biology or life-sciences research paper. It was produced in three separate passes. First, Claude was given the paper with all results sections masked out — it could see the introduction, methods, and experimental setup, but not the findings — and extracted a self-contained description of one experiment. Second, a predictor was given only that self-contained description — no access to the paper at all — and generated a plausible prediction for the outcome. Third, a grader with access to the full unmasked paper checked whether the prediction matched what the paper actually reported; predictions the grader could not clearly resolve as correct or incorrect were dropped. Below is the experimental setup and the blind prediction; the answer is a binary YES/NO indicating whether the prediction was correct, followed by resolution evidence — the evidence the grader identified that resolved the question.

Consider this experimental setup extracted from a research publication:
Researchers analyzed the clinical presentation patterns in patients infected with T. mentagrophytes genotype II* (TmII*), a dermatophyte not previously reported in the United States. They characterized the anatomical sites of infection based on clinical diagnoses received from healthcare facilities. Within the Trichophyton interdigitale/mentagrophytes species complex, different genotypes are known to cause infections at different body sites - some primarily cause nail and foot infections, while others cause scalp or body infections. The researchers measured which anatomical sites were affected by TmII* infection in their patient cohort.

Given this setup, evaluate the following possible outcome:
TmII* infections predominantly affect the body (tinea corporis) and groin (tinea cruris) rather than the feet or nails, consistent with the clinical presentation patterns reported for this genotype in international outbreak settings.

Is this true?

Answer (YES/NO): NO